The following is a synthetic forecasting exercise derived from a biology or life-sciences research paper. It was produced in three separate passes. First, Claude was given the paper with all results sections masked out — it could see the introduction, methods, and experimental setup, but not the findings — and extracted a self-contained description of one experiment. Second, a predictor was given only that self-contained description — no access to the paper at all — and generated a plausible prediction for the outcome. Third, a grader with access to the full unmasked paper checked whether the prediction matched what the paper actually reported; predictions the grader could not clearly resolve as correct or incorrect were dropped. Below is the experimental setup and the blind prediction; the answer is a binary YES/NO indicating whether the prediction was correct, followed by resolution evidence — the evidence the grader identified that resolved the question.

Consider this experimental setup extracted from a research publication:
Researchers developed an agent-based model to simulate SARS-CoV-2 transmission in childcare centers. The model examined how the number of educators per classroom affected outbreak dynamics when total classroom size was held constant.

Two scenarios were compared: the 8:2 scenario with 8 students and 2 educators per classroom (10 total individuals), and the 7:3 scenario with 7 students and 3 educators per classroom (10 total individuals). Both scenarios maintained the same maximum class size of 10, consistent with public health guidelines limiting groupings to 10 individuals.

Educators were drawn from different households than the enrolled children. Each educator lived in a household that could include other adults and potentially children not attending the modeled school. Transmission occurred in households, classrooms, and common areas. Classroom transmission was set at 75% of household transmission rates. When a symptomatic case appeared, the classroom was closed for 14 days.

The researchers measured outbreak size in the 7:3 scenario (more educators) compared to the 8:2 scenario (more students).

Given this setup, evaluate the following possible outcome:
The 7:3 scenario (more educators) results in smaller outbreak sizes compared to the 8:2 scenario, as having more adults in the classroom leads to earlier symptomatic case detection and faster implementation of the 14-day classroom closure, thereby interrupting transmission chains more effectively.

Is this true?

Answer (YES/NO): NO